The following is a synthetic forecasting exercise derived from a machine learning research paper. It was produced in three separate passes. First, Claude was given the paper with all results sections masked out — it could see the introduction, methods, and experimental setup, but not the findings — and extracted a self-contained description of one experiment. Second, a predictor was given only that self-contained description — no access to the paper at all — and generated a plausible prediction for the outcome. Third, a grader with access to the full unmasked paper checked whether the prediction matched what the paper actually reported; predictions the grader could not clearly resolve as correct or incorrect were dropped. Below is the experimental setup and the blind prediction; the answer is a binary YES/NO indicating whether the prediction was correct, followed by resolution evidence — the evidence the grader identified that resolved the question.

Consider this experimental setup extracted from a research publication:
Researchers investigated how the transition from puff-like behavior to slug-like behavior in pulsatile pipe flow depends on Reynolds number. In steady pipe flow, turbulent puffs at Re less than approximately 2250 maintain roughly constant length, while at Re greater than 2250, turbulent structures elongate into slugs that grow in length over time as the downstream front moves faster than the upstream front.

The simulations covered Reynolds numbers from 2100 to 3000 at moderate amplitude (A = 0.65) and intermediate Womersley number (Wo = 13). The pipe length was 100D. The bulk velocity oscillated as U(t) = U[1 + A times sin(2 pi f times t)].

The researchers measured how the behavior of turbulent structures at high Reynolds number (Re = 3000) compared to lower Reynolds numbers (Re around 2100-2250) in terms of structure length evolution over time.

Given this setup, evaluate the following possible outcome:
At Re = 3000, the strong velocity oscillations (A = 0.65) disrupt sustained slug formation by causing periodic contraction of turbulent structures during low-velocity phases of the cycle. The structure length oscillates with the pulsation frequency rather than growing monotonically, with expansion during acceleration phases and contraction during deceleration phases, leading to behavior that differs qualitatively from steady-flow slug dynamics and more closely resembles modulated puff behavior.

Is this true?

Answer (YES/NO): YES